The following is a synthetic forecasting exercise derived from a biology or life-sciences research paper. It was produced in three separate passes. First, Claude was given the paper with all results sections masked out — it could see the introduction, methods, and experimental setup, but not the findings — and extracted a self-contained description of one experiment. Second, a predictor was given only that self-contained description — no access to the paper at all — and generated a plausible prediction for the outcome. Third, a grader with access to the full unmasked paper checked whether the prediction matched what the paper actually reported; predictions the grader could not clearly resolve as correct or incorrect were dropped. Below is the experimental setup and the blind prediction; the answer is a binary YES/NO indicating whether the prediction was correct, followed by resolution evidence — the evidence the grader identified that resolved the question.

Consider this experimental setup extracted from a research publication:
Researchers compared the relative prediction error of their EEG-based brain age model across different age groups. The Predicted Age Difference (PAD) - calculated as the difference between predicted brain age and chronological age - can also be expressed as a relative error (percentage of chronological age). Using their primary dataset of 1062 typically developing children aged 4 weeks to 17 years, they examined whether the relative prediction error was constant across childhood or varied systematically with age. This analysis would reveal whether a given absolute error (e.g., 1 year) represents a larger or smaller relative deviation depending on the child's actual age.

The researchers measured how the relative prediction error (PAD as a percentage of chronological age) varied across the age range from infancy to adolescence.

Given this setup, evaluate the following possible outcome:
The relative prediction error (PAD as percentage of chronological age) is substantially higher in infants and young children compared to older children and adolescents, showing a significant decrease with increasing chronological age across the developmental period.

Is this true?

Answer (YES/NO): NO